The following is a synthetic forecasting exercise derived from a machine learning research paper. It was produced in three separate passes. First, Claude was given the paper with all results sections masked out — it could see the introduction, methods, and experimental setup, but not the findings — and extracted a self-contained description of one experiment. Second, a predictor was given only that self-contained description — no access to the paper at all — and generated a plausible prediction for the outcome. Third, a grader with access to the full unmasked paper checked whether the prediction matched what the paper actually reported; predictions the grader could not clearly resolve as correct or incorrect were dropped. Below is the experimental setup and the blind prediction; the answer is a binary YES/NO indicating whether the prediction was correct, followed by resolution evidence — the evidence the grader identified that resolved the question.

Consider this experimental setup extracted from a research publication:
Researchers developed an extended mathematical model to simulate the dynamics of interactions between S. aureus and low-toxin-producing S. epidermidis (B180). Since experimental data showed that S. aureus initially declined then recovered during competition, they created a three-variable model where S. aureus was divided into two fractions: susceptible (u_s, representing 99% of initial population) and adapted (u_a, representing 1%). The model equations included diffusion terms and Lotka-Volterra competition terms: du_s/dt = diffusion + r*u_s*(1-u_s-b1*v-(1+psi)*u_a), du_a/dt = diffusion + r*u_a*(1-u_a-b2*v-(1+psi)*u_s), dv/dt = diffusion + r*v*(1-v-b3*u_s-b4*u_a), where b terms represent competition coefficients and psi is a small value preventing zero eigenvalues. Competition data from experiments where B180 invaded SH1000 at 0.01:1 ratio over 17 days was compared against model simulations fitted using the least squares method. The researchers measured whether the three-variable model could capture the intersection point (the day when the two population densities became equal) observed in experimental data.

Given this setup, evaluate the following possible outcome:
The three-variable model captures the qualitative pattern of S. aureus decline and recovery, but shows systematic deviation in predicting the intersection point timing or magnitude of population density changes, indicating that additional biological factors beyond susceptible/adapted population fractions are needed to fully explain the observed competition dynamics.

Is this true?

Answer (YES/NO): NO